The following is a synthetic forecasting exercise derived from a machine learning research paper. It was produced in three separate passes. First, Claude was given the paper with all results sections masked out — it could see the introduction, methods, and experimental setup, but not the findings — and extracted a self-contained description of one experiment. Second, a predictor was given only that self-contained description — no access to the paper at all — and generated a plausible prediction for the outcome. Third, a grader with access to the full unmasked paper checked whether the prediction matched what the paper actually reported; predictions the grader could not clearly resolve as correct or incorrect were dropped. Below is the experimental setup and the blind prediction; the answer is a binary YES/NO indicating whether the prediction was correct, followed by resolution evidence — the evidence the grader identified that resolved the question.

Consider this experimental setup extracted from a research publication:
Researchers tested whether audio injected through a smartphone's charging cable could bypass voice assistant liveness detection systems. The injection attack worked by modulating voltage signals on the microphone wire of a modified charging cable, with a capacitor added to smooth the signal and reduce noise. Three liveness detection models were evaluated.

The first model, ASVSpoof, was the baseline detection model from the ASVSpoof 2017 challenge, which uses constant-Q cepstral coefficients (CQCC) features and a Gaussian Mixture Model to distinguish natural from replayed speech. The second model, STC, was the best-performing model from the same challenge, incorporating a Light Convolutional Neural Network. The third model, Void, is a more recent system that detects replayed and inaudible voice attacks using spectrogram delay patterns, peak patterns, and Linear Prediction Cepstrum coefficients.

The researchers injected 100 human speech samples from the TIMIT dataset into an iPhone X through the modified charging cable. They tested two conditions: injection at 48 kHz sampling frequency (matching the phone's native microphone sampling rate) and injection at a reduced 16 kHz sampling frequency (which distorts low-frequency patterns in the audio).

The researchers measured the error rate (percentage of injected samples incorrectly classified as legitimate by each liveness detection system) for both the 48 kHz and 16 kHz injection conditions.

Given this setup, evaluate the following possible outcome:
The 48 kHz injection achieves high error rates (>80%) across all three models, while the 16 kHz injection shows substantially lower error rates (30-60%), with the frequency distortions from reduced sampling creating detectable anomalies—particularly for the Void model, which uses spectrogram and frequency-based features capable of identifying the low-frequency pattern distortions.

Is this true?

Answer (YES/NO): NO